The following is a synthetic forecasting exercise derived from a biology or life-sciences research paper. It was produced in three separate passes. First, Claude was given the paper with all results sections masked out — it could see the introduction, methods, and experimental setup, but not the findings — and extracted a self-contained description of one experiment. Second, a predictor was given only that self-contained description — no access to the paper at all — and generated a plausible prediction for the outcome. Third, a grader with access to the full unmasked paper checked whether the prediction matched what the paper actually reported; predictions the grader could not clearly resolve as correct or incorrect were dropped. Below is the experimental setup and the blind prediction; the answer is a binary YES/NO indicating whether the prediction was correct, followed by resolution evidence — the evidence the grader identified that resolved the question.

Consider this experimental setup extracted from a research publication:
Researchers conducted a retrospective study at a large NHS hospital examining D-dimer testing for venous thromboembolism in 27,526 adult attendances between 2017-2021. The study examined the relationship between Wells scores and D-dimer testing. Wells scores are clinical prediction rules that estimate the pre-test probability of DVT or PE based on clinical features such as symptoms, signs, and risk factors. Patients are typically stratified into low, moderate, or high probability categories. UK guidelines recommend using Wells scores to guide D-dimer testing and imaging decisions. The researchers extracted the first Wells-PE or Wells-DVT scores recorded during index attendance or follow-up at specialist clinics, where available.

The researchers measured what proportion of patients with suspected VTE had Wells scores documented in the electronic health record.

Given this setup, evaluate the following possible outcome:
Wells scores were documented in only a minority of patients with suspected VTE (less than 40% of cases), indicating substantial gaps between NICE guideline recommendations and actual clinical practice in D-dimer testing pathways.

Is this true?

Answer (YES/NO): YES